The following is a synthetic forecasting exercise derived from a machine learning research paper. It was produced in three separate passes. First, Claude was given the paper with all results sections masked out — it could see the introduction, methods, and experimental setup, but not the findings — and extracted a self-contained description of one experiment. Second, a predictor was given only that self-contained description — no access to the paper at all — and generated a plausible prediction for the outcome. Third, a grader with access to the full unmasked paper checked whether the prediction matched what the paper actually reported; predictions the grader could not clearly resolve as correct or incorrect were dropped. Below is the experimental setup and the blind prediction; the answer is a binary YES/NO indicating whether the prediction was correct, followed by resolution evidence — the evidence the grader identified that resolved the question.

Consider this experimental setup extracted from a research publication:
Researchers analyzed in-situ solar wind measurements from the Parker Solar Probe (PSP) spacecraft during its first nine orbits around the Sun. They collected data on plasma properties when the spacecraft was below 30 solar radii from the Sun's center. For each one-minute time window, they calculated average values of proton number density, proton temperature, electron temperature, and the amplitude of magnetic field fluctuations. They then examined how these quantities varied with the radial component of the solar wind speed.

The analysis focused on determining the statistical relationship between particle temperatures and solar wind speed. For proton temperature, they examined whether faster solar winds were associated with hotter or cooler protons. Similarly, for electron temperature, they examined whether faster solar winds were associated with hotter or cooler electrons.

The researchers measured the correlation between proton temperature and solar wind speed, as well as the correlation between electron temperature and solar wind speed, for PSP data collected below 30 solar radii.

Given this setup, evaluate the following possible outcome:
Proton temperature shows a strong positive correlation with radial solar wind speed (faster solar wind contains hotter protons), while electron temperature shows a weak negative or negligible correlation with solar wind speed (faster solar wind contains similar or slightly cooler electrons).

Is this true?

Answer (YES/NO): NO